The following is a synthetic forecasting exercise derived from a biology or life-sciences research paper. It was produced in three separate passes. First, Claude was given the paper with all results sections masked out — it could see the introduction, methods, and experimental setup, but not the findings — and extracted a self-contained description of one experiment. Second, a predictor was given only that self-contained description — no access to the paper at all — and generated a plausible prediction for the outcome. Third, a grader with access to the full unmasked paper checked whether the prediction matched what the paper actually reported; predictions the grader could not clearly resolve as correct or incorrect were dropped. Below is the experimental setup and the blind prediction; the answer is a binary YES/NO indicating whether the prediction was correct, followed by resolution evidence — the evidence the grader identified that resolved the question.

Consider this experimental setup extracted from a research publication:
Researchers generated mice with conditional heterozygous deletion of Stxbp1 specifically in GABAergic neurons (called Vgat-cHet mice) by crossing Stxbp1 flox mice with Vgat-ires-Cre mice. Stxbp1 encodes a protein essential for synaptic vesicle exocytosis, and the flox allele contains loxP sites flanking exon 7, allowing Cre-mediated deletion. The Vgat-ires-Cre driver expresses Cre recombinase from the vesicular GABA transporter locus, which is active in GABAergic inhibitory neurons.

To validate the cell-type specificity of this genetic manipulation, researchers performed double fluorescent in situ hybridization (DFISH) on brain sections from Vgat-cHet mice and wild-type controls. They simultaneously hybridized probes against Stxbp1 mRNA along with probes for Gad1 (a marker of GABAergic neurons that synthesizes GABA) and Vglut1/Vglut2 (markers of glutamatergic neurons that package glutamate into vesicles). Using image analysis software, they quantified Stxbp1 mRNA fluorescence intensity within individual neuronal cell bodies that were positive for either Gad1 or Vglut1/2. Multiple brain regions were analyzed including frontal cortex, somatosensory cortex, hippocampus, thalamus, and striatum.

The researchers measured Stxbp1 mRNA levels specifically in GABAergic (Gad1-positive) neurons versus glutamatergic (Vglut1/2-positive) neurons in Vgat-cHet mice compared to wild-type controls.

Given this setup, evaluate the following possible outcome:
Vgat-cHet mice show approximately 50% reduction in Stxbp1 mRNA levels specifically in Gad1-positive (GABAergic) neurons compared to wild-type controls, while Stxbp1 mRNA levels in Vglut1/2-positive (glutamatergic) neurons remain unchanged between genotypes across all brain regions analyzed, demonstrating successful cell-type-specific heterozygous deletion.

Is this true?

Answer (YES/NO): NO